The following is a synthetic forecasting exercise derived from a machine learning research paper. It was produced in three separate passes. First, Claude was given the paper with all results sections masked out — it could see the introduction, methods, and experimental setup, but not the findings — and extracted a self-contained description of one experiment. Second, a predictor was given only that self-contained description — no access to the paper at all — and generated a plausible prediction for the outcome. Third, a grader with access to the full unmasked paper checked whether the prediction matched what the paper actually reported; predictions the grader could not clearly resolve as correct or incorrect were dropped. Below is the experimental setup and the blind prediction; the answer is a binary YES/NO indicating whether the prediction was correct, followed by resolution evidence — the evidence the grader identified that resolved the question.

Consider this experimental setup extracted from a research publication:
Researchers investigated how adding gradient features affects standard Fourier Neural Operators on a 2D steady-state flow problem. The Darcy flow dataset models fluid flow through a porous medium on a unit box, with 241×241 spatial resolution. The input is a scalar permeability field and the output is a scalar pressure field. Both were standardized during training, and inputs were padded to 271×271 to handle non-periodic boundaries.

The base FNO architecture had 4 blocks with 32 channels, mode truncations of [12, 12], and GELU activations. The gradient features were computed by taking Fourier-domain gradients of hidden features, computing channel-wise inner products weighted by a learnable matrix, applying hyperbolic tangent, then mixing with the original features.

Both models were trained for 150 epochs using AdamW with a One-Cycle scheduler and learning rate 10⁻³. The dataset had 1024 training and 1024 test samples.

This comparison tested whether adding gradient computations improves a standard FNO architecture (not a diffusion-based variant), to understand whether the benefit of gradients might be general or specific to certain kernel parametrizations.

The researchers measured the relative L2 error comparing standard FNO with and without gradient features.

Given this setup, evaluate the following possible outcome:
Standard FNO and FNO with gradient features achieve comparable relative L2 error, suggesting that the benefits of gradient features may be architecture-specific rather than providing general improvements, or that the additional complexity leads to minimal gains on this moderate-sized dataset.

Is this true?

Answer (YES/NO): YES